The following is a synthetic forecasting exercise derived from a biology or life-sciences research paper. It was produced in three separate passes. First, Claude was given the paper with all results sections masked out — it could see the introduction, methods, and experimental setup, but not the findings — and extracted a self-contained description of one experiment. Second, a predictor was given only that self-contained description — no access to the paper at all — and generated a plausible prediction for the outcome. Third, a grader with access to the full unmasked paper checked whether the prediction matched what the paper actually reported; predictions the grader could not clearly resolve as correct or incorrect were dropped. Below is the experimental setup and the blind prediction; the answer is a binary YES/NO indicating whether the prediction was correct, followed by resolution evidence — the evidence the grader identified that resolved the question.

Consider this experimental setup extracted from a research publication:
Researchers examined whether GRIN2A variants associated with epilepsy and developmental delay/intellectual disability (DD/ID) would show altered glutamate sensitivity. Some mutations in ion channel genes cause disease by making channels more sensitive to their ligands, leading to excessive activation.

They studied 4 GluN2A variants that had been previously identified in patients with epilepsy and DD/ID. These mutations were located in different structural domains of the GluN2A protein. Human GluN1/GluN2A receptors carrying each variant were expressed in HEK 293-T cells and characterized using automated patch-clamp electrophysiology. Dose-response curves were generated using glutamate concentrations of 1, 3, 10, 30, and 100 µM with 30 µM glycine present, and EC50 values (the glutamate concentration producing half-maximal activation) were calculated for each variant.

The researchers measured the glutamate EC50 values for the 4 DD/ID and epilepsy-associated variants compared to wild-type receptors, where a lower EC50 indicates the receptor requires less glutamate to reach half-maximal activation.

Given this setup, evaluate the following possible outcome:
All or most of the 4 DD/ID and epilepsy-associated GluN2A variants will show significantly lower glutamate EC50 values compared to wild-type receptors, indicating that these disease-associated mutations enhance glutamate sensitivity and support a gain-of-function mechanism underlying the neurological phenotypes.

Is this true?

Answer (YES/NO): NO